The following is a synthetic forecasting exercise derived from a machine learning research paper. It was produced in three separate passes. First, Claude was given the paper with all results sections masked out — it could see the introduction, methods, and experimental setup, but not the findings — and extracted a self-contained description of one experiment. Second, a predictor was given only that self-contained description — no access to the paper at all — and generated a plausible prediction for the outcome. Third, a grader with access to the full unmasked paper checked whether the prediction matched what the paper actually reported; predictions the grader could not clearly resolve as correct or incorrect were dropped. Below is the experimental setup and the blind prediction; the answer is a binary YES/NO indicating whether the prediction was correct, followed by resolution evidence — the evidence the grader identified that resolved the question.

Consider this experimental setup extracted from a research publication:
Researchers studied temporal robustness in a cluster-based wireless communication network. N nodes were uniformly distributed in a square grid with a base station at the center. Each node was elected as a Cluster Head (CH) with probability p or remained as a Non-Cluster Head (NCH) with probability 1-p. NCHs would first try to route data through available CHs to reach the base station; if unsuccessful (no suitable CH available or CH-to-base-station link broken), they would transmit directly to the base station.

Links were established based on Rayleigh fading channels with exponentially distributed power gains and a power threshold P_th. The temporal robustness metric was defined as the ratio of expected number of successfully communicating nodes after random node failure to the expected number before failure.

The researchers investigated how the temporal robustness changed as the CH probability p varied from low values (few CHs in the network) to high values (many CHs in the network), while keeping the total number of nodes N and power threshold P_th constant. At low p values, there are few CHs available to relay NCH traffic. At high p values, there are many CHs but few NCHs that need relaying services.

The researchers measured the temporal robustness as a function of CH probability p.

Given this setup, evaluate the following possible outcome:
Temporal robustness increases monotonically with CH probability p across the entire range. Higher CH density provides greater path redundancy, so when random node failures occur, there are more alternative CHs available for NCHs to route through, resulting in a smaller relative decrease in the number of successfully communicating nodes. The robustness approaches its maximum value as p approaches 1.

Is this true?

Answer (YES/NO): NO